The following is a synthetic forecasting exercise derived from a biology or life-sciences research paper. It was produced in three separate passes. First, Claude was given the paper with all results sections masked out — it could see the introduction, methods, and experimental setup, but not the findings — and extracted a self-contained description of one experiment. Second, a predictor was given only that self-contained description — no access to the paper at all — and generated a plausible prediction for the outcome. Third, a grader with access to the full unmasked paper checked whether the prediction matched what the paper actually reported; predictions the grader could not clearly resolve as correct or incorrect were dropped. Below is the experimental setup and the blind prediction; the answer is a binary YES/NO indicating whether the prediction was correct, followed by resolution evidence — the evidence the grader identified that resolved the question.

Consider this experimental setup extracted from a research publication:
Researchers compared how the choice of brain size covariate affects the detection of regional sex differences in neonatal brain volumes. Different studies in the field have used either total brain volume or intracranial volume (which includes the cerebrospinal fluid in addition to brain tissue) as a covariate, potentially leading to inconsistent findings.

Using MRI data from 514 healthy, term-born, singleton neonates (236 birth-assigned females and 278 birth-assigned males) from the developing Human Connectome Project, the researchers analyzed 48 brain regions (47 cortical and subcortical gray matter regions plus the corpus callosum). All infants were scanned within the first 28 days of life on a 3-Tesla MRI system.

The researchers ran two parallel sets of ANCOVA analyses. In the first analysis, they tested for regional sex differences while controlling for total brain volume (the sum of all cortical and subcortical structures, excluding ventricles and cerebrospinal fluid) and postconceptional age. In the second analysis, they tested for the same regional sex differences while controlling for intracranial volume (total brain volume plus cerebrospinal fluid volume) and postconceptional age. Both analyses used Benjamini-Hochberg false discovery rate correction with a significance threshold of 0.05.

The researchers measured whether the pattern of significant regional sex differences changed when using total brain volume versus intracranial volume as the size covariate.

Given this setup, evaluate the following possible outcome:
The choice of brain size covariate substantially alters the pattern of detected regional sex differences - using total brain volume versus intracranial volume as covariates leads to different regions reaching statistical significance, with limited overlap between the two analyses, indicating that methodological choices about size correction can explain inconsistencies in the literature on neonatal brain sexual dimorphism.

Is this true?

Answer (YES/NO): YES